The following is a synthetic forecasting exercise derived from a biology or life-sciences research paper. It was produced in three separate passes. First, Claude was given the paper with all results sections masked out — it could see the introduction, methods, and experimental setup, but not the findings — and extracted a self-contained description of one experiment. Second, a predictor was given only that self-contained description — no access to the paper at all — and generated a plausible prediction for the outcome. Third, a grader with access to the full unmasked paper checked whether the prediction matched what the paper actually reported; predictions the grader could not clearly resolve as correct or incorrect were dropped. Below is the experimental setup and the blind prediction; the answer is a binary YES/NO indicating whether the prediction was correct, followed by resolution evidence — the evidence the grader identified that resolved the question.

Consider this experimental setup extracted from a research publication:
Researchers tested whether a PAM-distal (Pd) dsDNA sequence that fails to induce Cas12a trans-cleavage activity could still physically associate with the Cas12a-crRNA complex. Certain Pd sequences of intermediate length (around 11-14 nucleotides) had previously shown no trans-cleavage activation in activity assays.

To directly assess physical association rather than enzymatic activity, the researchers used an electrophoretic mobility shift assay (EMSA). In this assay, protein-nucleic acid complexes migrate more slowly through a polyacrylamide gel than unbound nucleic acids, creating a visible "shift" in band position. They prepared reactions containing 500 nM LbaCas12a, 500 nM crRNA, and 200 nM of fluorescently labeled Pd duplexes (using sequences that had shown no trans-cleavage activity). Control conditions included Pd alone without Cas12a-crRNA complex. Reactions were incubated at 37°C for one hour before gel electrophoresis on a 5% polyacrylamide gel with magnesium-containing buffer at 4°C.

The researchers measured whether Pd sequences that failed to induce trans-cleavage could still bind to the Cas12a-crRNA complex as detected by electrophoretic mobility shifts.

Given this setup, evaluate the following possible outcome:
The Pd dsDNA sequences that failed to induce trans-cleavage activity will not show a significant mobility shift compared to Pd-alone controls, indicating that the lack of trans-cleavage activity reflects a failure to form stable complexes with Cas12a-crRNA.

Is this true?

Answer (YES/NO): NO